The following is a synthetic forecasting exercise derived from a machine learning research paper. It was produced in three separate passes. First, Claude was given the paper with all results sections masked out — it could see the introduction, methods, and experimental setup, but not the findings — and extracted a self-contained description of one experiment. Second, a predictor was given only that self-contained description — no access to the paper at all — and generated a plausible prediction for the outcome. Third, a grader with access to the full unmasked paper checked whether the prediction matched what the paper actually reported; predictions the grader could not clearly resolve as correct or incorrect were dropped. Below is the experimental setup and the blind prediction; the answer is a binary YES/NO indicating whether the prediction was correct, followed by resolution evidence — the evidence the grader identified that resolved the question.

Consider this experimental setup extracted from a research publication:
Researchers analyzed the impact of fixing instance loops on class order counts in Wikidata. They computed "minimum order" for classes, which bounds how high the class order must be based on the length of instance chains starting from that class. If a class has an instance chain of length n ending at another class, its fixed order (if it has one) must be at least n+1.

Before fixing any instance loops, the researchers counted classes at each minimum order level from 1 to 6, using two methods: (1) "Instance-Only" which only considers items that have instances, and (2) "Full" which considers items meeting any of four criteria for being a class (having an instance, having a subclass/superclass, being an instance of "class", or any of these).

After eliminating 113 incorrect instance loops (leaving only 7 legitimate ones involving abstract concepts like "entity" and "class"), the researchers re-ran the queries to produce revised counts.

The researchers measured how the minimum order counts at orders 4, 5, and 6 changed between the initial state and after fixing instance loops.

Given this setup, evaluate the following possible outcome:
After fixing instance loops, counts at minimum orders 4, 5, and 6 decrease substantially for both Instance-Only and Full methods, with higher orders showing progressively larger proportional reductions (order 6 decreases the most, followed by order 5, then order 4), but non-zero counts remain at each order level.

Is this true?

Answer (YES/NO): YES